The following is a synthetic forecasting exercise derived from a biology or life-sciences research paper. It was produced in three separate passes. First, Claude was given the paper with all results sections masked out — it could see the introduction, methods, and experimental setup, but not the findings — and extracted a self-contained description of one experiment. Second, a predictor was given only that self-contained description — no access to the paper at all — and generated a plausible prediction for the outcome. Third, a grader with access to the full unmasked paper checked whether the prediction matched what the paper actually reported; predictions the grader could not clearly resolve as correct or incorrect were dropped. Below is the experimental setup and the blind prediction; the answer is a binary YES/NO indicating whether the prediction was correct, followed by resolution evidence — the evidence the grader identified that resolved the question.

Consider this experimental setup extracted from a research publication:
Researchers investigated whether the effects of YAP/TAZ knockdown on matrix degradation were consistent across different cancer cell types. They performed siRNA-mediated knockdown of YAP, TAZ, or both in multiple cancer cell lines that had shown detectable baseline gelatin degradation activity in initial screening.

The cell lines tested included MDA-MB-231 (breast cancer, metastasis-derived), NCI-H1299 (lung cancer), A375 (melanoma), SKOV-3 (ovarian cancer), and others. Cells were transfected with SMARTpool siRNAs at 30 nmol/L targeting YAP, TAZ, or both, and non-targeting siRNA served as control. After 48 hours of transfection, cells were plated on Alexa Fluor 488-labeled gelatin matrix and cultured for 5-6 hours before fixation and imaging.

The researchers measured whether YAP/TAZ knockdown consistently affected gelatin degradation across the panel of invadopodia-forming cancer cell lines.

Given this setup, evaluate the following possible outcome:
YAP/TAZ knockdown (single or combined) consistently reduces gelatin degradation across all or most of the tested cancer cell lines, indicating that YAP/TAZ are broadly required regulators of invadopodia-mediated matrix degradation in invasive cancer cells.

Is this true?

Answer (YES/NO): NO